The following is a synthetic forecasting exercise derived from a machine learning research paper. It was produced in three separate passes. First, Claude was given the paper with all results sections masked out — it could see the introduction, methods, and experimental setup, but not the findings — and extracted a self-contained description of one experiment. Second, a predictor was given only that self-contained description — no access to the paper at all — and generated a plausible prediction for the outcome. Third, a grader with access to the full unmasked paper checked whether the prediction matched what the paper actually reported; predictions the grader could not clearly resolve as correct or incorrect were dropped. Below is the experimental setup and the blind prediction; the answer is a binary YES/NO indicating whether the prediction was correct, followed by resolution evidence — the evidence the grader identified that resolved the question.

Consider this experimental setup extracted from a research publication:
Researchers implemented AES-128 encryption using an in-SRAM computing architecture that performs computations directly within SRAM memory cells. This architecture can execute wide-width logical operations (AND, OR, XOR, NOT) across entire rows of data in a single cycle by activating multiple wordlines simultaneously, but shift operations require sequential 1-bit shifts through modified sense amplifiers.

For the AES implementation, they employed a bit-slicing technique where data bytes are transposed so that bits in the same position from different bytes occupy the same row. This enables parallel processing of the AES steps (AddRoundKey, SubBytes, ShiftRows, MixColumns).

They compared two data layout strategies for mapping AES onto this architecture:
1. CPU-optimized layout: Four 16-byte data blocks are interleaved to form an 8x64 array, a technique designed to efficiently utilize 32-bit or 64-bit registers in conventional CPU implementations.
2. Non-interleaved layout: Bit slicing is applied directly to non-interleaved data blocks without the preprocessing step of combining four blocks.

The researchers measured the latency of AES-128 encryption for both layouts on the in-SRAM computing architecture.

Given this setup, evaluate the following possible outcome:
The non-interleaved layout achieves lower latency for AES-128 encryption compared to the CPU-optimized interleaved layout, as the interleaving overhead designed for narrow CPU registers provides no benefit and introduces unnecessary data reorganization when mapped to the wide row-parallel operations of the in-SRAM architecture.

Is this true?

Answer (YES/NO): YES